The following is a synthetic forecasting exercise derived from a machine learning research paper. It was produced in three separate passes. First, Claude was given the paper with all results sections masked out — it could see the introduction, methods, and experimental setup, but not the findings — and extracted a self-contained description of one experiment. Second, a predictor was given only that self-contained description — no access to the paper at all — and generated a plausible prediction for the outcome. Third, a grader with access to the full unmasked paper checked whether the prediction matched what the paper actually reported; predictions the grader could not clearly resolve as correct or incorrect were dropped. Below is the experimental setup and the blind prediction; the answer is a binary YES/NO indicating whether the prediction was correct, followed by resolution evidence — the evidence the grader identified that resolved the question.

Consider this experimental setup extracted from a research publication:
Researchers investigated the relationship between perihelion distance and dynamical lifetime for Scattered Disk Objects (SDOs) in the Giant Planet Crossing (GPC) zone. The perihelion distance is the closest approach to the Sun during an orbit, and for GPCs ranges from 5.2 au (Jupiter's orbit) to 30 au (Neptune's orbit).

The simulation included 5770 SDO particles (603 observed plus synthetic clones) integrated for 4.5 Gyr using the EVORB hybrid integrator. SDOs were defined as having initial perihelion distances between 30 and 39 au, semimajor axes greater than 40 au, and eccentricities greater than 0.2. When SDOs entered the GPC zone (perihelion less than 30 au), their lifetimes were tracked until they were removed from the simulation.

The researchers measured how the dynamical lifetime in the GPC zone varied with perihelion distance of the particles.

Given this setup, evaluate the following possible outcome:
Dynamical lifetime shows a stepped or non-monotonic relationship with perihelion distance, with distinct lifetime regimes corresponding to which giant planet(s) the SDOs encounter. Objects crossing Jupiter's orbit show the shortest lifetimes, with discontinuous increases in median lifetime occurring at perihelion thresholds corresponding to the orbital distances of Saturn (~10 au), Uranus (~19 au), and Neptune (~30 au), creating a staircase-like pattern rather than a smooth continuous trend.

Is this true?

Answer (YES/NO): NO